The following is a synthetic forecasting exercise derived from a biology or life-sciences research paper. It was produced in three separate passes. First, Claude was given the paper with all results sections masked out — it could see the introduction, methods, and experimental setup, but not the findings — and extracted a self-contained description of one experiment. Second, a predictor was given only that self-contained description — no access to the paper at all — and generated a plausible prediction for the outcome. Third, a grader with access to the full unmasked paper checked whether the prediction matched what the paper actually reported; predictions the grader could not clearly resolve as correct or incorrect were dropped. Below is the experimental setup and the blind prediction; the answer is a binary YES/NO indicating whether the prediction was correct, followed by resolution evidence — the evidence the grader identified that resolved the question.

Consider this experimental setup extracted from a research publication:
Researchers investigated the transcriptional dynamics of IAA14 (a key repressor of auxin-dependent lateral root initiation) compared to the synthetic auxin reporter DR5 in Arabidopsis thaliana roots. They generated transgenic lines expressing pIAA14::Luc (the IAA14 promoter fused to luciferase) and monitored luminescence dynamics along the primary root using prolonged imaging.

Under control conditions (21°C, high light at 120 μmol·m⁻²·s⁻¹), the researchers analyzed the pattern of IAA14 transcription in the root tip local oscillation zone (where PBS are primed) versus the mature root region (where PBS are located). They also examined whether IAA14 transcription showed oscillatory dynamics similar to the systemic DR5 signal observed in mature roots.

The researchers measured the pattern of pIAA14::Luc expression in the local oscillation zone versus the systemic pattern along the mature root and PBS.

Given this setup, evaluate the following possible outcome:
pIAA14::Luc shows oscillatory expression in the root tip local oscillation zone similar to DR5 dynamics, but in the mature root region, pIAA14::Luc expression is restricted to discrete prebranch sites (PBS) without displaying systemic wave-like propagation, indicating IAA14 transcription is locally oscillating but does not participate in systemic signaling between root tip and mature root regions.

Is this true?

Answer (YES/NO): NO